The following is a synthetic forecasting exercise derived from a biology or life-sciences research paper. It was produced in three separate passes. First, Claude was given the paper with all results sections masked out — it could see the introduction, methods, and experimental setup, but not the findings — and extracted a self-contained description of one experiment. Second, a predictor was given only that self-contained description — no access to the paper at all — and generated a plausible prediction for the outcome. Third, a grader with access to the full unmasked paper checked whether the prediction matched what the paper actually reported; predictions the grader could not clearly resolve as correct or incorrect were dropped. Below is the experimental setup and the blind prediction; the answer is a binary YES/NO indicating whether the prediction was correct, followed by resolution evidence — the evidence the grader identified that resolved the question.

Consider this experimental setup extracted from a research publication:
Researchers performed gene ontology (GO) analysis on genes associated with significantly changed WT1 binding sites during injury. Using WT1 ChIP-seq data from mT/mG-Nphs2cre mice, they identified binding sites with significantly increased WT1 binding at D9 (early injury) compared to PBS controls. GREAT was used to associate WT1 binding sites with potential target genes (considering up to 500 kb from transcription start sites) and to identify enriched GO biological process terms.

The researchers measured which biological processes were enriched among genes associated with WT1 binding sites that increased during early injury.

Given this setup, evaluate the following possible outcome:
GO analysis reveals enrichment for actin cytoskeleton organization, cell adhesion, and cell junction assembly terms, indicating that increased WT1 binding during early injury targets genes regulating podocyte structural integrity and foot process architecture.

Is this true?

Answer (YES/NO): YES